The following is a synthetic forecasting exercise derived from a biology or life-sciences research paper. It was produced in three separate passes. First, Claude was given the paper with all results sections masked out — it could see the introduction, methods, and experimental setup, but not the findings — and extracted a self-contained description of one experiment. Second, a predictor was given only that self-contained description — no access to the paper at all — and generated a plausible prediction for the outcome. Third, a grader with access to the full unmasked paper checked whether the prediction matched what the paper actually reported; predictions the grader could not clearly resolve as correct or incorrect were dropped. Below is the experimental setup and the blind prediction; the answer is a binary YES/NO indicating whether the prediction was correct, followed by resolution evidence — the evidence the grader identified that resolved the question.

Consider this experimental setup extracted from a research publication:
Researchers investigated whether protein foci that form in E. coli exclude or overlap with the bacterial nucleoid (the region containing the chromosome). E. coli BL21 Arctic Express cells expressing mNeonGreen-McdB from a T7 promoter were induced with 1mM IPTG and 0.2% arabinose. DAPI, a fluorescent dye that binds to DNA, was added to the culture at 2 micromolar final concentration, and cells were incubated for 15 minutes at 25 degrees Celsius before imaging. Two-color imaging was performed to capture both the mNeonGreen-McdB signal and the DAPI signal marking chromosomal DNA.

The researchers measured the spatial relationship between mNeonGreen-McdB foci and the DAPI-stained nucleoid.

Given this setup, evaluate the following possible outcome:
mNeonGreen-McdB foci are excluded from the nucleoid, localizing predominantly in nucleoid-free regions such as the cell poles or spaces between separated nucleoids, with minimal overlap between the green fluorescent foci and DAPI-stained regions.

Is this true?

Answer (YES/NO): YES